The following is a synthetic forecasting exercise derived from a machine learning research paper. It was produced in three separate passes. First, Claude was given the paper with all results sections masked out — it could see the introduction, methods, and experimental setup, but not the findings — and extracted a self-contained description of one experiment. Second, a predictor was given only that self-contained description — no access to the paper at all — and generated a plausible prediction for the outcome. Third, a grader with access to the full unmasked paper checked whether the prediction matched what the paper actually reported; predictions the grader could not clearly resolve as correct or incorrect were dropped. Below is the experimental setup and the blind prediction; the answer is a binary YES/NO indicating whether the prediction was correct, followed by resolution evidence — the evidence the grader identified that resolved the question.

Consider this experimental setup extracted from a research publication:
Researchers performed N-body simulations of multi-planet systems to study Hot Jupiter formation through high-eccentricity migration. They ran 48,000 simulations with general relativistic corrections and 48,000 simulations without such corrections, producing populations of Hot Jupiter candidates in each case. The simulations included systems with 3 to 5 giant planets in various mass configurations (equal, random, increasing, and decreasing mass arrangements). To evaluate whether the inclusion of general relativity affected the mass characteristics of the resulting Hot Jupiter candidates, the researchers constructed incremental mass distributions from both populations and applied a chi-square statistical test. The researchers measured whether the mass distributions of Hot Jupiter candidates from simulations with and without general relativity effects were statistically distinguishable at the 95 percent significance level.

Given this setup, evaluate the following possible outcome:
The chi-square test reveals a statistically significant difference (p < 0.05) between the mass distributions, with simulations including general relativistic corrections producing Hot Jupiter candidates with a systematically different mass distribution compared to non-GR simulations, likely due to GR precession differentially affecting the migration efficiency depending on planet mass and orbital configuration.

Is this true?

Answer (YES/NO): NO